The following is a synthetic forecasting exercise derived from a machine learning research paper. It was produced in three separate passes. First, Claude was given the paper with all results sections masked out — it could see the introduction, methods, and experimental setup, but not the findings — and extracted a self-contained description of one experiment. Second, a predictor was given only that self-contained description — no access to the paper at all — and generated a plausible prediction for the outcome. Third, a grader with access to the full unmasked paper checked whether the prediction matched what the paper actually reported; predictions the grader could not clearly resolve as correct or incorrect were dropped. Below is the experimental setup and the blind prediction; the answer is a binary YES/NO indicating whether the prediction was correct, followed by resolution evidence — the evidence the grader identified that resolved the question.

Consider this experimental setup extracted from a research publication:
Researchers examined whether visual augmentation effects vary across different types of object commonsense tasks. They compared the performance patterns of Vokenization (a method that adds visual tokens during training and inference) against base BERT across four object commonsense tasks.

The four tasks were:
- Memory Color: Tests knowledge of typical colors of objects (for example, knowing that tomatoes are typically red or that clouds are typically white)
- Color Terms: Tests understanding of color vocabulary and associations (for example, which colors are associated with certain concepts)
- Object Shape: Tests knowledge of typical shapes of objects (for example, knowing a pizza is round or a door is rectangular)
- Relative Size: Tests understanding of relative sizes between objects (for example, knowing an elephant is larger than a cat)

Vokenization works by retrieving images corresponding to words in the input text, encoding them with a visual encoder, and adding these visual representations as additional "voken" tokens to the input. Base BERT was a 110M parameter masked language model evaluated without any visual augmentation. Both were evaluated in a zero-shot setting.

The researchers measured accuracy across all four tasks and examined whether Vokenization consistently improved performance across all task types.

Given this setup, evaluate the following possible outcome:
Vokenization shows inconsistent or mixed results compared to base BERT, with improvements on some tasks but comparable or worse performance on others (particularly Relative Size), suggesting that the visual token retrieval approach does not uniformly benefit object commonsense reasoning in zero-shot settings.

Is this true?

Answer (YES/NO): NO